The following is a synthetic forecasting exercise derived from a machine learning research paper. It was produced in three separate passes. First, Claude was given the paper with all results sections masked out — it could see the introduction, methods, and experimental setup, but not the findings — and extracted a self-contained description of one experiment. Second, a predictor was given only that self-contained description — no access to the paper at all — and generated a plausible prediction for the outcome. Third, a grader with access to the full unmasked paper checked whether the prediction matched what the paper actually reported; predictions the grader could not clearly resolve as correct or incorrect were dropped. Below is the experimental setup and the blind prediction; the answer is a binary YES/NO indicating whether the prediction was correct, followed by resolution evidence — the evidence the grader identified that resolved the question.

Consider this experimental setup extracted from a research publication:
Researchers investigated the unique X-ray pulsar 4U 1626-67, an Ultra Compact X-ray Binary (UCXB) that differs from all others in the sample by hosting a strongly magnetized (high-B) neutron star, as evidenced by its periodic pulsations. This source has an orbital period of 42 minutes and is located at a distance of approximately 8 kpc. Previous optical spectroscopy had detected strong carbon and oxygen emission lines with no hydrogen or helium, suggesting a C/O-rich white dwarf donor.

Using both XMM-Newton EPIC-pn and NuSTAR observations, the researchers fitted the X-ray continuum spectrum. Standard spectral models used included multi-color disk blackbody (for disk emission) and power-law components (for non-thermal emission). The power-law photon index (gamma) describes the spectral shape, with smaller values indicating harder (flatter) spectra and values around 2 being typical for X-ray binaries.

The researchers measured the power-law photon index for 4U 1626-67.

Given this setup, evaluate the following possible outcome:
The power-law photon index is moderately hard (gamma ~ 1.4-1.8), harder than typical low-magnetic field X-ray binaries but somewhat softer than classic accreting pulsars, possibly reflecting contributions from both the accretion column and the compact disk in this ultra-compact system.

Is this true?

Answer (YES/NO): NO